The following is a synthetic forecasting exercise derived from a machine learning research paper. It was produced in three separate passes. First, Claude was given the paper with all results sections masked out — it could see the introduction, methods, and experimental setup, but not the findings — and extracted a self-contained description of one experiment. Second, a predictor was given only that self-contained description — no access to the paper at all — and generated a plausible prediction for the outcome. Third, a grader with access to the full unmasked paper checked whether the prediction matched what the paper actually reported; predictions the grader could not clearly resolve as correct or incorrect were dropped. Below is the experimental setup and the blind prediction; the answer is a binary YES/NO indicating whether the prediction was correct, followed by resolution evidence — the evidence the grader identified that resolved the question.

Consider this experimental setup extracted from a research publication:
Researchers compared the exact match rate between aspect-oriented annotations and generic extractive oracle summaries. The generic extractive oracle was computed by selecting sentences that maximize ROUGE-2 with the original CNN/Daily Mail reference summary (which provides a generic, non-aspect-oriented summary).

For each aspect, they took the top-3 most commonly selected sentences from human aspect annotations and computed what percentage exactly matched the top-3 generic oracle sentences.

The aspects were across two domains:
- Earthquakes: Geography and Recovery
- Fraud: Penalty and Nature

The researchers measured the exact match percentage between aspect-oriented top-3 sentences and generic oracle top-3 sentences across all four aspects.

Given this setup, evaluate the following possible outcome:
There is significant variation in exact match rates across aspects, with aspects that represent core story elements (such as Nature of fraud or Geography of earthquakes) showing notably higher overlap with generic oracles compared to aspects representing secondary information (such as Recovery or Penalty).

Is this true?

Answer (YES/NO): NO